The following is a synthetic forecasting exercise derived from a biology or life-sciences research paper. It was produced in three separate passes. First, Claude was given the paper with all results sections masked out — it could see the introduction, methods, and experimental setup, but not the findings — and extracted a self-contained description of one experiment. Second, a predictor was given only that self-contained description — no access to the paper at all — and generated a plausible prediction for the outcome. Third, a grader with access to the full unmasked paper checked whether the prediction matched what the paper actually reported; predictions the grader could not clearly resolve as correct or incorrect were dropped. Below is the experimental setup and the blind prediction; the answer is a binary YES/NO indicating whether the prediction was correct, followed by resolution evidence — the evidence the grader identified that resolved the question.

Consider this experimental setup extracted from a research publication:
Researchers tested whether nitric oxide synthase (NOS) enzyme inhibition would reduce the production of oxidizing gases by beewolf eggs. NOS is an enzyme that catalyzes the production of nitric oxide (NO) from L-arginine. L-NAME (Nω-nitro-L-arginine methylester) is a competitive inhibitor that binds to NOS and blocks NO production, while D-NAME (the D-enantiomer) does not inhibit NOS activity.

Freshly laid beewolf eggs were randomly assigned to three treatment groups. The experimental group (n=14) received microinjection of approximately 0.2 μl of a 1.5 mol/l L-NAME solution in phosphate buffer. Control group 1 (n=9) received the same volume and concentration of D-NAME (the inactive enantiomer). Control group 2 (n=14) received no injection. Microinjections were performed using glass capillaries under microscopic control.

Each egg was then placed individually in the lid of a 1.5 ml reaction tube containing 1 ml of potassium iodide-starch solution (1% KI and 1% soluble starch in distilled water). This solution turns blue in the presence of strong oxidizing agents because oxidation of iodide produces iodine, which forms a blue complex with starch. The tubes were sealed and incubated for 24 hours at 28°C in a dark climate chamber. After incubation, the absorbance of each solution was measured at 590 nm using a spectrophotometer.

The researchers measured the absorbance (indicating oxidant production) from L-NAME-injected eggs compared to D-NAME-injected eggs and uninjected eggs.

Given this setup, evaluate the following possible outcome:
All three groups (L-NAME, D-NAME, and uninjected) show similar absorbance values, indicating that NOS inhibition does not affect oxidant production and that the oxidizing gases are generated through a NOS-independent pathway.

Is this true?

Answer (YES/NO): NO